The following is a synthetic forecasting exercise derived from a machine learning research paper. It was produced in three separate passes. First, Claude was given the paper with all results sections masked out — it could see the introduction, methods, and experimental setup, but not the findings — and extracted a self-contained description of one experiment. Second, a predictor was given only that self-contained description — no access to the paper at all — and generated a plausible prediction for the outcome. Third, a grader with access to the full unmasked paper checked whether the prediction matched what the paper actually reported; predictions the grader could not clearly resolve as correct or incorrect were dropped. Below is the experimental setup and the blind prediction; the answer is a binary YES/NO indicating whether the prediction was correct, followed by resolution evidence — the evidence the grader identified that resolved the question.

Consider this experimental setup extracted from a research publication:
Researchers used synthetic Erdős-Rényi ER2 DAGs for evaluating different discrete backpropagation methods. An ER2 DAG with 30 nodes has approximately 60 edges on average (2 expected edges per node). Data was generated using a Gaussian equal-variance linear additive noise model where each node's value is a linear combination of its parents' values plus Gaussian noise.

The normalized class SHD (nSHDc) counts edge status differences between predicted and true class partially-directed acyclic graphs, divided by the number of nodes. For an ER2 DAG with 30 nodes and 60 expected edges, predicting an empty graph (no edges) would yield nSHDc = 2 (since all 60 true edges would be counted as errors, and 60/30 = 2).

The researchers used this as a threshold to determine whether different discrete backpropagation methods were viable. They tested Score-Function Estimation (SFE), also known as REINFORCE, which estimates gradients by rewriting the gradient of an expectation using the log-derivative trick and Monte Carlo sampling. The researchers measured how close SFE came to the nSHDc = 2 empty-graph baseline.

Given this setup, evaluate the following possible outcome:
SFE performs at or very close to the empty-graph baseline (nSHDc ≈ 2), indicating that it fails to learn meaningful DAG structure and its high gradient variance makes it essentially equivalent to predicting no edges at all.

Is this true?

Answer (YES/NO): YES